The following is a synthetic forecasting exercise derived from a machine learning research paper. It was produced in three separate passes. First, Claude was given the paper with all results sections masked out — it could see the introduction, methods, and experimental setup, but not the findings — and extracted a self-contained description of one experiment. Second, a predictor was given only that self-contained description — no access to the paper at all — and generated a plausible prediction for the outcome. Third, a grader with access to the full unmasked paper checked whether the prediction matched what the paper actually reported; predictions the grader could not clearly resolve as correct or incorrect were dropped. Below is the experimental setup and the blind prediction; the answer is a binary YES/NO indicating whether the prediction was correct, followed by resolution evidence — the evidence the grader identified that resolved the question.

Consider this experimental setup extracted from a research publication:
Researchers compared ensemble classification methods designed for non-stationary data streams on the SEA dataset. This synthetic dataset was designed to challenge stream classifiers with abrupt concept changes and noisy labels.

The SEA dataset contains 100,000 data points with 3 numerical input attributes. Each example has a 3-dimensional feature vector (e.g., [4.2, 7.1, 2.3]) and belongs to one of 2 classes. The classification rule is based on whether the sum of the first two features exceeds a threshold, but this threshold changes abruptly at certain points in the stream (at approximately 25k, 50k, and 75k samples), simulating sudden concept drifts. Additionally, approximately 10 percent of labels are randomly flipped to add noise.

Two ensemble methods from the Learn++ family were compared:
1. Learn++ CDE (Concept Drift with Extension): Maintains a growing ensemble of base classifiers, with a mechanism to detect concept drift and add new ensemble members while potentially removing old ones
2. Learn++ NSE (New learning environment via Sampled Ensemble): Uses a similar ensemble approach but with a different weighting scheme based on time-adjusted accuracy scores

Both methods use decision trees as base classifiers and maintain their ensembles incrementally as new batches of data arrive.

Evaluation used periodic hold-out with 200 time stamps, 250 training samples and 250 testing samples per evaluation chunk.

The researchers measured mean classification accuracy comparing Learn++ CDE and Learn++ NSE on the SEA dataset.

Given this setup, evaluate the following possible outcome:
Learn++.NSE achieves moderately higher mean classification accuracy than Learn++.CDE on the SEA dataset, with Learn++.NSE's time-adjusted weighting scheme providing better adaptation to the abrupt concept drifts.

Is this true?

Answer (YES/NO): NO